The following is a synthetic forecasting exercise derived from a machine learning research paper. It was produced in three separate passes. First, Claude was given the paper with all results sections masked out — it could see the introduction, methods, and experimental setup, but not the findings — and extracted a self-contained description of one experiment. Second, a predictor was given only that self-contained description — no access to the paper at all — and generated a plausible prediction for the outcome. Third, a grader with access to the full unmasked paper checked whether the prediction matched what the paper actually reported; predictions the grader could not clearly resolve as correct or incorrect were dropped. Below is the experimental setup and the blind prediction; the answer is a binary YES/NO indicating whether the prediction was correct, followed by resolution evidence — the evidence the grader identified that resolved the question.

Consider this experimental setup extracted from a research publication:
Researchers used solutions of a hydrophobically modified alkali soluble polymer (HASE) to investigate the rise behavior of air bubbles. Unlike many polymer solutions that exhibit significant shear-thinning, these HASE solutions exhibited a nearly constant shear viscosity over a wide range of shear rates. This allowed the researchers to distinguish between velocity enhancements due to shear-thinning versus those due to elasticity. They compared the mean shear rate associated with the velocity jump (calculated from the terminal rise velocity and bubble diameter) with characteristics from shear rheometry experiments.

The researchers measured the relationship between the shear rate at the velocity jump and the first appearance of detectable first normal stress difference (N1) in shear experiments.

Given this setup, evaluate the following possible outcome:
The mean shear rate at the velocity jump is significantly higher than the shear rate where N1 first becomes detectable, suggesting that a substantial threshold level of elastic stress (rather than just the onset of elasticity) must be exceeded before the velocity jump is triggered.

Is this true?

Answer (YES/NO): NO